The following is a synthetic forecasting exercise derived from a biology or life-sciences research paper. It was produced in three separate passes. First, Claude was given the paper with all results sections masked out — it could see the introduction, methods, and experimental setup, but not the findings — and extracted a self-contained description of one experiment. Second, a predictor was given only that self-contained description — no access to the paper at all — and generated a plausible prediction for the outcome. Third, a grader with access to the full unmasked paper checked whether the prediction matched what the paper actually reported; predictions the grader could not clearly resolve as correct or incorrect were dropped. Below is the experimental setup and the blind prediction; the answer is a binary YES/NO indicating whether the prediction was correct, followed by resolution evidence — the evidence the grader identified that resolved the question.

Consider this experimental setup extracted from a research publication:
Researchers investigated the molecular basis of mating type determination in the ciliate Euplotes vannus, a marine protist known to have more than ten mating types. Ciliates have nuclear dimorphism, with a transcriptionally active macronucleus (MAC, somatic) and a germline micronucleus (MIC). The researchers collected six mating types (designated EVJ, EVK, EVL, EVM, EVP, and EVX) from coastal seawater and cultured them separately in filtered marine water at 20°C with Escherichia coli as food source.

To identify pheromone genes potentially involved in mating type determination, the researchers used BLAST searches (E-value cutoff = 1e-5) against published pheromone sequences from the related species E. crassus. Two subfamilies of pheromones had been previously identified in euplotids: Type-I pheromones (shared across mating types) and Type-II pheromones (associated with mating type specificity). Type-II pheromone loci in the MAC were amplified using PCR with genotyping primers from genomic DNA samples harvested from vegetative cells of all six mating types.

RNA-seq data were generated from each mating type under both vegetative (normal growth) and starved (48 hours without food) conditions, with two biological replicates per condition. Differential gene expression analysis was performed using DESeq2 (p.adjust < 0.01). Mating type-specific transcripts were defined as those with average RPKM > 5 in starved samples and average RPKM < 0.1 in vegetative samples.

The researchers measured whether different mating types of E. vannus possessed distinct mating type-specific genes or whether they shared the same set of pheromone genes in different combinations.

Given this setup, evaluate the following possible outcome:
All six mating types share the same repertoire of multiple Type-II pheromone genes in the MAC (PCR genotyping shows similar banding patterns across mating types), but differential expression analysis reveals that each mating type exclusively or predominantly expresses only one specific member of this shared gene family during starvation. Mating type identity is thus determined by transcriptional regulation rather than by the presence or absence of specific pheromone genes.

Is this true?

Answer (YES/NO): NO